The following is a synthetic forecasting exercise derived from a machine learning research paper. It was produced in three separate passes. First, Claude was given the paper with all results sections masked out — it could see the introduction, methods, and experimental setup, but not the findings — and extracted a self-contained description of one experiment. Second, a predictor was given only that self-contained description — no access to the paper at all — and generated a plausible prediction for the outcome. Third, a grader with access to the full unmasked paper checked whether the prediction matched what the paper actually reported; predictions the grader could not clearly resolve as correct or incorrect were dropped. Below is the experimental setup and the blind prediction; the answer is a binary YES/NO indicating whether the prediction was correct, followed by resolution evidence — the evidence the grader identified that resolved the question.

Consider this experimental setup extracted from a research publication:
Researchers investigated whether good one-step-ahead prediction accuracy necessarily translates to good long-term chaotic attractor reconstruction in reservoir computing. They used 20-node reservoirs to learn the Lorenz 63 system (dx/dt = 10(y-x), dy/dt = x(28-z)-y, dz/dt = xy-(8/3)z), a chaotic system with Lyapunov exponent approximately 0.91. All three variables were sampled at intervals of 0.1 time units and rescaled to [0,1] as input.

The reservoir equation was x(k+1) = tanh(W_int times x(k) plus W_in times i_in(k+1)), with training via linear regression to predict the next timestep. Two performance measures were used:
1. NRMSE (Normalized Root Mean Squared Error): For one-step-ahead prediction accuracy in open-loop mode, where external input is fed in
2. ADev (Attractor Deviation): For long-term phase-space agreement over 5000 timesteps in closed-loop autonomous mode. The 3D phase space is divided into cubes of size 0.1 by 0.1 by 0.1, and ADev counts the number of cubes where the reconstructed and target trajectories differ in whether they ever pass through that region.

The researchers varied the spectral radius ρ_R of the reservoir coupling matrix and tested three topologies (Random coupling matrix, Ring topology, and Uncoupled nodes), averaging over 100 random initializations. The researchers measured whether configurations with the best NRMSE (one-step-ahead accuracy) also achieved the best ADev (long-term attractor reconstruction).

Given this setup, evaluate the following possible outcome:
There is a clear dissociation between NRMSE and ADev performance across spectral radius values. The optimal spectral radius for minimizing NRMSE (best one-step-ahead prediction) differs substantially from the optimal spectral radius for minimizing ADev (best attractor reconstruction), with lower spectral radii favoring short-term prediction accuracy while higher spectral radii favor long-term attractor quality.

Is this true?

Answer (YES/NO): NO